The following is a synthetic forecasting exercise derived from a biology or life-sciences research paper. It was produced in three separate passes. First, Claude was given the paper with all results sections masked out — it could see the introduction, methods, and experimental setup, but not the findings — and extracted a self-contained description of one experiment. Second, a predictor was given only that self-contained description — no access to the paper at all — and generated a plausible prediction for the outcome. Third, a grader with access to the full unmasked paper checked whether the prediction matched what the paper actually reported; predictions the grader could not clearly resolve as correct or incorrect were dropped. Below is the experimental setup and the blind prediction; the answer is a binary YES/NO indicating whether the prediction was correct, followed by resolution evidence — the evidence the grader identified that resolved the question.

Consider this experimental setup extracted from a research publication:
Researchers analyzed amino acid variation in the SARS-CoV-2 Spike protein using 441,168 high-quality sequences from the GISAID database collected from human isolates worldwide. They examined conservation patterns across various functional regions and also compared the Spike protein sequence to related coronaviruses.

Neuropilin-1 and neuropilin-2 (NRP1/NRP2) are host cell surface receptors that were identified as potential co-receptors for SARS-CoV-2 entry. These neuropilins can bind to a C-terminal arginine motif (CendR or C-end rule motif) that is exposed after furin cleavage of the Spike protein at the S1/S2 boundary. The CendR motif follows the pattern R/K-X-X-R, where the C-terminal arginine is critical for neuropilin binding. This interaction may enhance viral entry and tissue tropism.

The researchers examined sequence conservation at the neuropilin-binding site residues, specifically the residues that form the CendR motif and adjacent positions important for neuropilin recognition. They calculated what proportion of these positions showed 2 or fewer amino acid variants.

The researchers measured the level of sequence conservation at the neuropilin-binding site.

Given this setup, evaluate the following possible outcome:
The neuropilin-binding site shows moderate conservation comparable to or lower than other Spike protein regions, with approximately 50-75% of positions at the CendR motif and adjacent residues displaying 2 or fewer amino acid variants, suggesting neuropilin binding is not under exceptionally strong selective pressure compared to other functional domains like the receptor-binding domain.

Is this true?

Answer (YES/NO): NO